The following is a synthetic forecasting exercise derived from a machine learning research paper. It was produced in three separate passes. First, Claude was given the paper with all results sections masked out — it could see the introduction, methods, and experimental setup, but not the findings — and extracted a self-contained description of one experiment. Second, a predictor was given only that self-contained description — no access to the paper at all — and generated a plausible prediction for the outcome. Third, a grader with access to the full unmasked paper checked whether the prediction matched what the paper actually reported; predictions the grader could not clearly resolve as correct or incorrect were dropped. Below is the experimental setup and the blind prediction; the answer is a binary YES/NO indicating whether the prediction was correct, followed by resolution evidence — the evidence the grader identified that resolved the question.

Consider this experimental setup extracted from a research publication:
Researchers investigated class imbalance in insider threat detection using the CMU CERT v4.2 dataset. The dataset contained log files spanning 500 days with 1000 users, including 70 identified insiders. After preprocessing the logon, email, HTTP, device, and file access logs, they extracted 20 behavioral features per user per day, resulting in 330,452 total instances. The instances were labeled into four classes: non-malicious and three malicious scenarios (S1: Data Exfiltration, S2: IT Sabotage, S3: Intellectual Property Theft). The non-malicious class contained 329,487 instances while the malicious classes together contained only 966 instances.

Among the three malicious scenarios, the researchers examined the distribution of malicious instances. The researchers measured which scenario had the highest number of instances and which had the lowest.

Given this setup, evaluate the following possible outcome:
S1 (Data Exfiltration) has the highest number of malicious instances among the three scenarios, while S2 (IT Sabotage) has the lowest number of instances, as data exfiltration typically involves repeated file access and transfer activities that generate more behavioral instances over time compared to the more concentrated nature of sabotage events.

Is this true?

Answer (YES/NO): NO